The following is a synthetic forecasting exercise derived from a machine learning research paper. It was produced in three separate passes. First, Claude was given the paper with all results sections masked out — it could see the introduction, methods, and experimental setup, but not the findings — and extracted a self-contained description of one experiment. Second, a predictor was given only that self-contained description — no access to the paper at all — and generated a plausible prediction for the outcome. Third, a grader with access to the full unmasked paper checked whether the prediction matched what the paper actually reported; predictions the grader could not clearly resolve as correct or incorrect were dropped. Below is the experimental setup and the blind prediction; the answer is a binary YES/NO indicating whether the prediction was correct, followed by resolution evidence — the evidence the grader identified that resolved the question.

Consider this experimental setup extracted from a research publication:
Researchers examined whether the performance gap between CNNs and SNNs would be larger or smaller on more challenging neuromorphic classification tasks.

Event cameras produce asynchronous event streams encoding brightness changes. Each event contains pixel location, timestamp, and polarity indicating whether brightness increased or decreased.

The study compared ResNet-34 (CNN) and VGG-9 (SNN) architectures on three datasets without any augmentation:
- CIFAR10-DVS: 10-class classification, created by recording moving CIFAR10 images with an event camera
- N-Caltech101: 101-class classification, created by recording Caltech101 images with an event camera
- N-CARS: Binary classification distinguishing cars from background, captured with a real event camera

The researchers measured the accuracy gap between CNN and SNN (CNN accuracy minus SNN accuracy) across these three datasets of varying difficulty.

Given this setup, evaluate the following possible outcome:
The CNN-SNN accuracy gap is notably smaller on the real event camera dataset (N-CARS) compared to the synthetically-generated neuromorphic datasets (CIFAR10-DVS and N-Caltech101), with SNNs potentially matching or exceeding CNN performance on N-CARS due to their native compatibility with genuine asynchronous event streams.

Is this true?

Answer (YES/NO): NO